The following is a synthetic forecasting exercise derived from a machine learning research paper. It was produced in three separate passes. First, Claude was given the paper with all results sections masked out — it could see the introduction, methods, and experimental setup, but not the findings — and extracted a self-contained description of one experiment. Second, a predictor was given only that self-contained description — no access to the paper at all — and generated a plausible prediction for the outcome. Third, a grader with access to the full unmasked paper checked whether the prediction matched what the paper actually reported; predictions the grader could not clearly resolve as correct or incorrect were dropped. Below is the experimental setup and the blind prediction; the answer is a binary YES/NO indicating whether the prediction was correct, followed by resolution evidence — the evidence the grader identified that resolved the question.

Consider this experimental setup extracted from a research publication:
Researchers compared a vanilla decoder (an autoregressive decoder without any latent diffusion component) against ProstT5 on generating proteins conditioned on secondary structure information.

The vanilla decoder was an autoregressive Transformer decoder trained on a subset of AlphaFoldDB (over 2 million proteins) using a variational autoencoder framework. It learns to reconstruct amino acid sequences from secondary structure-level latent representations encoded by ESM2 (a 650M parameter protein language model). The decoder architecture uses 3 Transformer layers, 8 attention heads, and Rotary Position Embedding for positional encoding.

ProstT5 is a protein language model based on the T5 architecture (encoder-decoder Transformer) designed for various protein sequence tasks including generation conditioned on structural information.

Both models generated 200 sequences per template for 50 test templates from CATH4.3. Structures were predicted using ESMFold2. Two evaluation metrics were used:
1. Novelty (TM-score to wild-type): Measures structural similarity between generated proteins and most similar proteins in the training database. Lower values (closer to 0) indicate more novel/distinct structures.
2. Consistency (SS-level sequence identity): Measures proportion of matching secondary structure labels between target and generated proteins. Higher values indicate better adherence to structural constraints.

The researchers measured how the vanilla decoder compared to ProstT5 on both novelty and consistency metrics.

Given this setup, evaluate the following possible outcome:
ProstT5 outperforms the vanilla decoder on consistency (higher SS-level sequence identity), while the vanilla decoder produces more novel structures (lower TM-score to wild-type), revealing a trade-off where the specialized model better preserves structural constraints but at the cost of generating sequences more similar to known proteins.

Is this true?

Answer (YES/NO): NO